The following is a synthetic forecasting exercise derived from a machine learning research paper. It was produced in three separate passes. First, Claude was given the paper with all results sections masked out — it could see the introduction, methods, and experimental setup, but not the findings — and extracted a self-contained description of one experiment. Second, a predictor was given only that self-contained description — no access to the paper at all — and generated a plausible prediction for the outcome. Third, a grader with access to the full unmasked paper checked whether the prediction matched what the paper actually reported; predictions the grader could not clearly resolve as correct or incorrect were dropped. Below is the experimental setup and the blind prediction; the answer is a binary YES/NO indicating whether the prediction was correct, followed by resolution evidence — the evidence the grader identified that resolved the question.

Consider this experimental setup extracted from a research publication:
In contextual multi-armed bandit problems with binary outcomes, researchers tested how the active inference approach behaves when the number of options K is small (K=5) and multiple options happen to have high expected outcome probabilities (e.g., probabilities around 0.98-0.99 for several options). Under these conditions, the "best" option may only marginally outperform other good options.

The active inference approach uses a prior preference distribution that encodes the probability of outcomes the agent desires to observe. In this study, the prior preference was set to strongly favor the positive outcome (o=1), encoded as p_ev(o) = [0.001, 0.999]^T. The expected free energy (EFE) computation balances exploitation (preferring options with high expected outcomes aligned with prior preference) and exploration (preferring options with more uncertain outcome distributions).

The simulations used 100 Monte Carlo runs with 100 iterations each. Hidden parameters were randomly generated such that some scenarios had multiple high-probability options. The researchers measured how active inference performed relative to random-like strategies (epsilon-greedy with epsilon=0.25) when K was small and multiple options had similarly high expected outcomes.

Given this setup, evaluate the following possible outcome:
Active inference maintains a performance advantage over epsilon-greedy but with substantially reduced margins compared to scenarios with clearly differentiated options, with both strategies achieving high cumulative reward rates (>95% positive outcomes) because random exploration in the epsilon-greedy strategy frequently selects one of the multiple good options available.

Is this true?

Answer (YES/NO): NO